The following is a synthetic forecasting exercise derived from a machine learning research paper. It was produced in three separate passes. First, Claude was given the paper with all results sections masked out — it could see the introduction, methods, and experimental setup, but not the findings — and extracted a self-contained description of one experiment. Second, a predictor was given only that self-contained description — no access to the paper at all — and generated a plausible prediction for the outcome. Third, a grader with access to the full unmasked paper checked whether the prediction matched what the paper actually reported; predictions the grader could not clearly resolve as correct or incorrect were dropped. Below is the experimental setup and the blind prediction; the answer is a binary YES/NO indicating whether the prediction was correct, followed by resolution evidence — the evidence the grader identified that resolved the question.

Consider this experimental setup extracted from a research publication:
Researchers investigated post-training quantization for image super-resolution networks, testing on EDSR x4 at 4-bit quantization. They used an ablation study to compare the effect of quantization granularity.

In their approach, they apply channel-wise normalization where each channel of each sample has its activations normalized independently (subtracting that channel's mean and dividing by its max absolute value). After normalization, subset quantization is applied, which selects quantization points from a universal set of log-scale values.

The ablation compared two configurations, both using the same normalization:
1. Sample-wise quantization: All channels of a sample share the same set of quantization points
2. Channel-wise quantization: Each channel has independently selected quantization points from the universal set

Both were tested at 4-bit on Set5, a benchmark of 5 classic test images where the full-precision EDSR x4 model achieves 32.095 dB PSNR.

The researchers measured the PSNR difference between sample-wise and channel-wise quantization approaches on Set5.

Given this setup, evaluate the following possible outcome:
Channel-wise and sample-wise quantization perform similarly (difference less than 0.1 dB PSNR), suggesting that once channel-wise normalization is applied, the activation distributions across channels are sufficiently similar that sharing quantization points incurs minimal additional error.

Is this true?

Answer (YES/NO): NO